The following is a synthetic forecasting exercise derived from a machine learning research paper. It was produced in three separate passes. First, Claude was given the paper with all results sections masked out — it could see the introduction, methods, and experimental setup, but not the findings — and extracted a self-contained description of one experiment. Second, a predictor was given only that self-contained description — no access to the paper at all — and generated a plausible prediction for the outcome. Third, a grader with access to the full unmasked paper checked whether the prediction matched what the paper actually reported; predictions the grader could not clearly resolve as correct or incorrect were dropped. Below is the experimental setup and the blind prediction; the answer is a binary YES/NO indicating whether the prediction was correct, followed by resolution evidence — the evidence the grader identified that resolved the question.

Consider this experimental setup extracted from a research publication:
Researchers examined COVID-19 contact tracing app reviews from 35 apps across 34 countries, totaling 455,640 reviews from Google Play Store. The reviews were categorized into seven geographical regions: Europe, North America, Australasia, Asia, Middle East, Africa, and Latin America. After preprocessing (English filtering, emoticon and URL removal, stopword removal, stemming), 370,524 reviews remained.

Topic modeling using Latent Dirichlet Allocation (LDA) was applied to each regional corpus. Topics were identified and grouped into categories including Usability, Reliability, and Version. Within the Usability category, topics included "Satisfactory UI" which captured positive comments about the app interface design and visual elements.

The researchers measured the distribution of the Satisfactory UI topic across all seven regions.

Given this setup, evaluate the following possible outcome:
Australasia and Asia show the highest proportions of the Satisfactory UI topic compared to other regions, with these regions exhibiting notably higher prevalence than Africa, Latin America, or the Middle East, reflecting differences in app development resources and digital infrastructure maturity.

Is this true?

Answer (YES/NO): NO